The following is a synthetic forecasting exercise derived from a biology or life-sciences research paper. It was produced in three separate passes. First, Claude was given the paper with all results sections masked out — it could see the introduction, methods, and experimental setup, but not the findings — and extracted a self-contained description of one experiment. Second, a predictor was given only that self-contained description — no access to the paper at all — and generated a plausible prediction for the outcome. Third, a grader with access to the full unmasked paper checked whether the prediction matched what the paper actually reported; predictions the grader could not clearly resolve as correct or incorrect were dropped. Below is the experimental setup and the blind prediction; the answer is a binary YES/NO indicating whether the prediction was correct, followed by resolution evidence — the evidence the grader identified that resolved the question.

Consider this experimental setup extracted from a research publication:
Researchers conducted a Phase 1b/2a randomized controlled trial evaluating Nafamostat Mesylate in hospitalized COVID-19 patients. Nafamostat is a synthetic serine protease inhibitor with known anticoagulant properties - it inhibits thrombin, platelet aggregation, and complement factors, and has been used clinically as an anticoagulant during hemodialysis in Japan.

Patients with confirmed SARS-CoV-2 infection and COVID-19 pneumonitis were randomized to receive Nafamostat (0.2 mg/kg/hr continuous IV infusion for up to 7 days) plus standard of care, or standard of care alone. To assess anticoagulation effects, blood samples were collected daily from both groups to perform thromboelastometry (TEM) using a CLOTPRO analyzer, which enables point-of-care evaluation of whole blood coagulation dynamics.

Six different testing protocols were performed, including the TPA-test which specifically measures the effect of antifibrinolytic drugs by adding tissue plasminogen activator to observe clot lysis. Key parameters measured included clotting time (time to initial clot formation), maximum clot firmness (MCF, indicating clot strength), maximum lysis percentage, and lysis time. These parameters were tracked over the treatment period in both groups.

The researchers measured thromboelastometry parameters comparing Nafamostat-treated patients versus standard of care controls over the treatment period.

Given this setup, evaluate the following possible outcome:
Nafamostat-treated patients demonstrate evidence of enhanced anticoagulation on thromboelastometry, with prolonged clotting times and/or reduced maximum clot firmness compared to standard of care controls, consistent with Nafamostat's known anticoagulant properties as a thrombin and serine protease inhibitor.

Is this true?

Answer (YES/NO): NO